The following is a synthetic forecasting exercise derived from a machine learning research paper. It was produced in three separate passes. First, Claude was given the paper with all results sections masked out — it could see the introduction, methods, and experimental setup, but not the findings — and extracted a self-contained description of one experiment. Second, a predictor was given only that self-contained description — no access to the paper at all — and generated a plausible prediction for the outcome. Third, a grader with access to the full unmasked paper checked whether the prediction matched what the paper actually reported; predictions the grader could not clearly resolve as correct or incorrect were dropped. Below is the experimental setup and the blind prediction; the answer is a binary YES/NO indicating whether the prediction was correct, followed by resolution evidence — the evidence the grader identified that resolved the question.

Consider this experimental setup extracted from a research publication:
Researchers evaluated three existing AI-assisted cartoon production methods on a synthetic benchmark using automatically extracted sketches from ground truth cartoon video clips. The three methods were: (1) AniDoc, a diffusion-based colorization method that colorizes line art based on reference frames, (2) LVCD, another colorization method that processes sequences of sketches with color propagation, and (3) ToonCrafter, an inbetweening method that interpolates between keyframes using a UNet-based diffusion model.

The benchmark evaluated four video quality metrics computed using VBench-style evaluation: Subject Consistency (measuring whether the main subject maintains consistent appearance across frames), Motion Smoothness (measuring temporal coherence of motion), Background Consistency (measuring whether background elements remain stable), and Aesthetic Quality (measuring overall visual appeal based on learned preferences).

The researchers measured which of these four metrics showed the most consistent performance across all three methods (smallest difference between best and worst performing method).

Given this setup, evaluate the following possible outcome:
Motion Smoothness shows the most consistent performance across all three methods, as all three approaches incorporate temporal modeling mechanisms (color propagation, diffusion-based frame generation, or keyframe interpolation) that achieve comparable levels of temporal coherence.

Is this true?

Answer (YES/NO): NO